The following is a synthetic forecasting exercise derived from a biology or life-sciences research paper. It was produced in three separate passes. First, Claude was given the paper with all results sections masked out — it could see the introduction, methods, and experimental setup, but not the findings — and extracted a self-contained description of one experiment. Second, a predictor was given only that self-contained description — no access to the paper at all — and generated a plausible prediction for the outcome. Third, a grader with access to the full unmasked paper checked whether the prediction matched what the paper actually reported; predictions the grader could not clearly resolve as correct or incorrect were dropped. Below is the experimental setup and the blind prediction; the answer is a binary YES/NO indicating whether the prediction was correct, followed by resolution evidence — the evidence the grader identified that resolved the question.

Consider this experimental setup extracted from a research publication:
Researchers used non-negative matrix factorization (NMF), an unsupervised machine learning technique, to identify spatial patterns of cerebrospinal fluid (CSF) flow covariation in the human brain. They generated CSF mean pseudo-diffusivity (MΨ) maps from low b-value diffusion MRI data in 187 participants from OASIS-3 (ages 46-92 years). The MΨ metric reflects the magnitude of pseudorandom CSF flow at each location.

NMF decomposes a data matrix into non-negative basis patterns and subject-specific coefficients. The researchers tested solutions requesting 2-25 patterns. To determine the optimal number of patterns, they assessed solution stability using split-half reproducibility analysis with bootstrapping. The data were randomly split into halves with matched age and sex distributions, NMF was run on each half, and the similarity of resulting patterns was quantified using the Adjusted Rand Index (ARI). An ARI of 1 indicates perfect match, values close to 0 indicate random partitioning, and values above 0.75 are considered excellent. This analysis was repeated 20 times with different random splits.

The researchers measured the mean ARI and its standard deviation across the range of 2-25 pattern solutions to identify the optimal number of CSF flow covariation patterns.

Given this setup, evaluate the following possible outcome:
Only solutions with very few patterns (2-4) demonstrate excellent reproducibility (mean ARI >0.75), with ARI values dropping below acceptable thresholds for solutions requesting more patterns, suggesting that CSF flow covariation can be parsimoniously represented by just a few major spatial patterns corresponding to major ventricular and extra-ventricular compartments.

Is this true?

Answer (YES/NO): NO